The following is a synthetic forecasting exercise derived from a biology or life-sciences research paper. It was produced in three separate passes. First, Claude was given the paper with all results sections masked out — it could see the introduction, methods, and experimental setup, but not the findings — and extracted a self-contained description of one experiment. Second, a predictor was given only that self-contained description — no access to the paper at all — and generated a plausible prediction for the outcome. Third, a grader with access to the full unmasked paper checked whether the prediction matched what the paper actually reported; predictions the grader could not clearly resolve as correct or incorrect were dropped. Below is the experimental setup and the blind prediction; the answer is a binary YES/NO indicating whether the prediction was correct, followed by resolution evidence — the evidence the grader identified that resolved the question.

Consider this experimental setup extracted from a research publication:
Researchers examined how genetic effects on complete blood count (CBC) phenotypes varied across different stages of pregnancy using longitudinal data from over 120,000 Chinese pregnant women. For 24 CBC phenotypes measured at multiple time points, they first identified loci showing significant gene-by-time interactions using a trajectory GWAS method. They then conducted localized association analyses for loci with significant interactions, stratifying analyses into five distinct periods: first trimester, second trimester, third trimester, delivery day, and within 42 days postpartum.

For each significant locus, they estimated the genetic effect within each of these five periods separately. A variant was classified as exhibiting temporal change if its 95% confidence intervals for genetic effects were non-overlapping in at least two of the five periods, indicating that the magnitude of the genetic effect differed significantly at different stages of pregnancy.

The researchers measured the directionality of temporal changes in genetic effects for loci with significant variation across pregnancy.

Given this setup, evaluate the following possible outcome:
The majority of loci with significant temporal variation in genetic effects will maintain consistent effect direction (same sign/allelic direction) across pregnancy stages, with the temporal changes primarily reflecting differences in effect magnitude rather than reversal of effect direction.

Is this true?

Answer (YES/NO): YES